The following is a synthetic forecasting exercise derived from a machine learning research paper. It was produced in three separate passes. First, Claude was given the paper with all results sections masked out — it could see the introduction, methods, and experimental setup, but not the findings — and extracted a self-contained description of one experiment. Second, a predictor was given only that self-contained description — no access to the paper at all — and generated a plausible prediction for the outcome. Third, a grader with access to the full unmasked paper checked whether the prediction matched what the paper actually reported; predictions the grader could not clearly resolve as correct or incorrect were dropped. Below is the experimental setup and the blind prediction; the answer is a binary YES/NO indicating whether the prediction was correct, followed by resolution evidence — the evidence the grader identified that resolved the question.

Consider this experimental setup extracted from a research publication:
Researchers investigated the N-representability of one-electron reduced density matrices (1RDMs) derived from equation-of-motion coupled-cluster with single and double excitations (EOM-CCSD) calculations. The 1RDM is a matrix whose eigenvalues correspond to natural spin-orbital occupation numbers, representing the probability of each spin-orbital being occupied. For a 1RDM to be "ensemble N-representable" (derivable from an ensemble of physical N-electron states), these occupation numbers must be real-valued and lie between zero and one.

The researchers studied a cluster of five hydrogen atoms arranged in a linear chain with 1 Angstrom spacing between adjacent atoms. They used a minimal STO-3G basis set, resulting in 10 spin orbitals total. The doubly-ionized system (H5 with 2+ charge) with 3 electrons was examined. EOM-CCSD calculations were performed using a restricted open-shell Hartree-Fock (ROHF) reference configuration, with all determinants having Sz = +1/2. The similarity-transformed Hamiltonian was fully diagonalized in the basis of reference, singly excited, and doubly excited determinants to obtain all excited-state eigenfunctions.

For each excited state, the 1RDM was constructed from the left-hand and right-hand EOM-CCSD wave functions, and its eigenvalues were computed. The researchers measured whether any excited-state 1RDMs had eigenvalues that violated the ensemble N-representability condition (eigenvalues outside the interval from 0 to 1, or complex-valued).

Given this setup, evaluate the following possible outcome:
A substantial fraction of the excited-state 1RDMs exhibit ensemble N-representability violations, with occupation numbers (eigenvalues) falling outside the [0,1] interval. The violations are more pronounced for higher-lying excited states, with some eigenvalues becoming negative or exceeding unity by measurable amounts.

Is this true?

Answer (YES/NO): NO